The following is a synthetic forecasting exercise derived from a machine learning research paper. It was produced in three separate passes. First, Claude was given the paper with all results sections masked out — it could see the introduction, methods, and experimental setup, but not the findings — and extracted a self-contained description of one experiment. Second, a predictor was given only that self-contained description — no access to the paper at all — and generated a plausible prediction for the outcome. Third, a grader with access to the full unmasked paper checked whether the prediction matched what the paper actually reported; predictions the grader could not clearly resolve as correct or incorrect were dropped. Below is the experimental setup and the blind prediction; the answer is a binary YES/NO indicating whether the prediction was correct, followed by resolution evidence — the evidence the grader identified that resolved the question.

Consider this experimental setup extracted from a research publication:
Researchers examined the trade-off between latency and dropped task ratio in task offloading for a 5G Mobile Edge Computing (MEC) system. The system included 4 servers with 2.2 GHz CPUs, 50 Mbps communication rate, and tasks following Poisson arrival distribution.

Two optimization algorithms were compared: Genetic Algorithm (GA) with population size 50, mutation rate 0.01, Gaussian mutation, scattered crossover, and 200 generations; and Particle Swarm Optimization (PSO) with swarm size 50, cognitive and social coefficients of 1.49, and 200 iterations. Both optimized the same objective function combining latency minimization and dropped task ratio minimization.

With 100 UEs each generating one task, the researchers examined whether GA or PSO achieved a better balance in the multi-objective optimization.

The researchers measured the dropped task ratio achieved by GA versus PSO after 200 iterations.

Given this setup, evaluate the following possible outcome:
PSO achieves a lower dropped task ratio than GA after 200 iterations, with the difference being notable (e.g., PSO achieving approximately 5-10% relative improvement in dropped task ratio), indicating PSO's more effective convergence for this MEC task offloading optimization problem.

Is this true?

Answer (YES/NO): NO